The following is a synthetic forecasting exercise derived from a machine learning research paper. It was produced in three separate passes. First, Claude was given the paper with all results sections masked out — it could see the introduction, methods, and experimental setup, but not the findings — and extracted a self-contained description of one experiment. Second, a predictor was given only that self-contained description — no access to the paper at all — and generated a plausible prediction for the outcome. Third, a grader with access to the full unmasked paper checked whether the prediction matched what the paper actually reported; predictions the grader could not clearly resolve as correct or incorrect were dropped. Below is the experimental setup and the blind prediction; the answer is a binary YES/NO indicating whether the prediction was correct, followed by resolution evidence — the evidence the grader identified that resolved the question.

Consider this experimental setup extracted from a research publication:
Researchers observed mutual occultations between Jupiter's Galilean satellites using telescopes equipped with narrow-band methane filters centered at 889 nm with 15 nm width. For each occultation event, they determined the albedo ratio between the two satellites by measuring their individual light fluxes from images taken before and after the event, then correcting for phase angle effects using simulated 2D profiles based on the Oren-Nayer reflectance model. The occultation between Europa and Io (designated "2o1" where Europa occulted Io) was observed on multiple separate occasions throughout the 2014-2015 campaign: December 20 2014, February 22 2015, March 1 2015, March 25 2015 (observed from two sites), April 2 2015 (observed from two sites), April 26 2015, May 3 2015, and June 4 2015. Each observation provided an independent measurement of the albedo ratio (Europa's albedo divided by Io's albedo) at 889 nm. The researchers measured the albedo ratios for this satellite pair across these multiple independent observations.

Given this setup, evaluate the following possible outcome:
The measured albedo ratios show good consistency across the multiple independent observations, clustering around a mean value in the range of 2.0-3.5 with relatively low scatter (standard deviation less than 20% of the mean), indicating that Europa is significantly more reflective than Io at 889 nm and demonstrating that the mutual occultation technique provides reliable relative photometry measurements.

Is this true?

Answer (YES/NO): NO